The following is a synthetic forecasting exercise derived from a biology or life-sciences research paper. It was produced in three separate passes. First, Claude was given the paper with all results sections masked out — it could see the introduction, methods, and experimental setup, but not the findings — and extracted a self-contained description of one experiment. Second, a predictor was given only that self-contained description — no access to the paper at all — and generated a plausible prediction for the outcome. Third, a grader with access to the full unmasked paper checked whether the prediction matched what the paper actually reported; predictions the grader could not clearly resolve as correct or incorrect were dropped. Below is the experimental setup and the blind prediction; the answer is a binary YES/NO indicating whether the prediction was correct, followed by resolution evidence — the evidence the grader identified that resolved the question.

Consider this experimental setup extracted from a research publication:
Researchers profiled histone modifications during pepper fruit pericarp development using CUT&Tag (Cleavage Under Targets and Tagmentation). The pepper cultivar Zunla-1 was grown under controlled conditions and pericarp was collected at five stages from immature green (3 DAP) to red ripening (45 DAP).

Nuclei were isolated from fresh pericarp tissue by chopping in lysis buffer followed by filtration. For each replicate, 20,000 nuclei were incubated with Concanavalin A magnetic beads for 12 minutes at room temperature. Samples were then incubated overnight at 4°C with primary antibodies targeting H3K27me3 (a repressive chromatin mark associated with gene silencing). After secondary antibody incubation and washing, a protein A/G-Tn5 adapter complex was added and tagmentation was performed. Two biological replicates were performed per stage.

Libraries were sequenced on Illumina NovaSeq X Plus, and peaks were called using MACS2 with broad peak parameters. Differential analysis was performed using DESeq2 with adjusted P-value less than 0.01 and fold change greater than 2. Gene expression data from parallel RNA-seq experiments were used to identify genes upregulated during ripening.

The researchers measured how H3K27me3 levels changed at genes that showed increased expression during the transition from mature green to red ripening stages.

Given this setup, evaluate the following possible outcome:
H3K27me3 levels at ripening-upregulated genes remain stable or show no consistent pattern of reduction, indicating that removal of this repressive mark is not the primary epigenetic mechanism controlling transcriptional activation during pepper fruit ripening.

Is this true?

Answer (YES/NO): NO